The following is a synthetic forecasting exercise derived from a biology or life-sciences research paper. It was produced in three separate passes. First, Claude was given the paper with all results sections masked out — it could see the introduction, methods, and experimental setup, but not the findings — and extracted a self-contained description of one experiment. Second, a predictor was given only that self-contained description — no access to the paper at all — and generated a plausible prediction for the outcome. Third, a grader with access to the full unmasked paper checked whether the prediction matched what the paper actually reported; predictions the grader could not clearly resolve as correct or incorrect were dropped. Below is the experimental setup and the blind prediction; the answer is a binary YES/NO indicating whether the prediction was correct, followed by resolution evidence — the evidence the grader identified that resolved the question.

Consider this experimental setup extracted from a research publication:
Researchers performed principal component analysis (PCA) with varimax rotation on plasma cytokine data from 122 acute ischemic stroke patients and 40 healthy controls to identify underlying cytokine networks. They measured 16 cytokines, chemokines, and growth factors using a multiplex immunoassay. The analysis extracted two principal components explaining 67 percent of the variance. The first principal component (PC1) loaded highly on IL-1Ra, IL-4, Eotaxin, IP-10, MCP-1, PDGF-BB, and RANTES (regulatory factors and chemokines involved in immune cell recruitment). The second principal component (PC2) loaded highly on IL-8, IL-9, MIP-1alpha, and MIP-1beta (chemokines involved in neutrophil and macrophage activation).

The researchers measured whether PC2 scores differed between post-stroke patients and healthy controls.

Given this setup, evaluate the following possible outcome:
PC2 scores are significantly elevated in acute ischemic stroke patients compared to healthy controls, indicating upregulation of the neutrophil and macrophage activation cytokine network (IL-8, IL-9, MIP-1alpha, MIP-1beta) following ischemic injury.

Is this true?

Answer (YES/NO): NO